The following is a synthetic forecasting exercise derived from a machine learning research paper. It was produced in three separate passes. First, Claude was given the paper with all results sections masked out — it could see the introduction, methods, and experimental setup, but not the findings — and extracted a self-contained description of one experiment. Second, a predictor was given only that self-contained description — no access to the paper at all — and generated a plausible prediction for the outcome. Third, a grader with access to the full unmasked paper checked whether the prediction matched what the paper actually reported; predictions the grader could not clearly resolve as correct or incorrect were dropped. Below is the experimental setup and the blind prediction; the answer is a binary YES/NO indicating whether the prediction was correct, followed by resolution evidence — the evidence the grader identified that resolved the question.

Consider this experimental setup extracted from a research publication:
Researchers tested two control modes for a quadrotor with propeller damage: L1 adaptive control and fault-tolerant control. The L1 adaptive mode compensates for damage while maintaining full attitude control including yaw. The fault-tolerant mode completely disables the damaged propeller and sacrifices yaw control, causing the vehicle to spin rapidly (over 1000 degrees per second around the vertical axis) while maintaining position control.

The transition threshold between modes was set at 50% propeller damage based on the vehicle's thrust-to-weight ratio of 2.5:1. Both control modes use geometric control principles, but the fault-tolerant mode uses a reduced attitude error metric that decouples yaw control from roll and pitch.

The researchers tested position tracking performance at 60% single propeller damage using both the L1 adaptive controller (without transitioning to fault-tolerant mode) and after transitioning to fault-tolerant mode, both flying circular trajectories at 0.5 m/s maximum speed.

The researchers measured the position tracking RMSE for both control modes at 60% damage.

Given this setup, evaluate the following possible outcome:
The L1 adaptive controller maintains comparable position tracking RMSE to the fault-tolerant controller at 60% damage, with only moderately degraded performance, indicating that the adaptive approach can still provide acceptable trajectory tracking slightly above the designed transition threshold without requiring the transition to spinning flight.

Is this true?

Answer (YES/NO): NO